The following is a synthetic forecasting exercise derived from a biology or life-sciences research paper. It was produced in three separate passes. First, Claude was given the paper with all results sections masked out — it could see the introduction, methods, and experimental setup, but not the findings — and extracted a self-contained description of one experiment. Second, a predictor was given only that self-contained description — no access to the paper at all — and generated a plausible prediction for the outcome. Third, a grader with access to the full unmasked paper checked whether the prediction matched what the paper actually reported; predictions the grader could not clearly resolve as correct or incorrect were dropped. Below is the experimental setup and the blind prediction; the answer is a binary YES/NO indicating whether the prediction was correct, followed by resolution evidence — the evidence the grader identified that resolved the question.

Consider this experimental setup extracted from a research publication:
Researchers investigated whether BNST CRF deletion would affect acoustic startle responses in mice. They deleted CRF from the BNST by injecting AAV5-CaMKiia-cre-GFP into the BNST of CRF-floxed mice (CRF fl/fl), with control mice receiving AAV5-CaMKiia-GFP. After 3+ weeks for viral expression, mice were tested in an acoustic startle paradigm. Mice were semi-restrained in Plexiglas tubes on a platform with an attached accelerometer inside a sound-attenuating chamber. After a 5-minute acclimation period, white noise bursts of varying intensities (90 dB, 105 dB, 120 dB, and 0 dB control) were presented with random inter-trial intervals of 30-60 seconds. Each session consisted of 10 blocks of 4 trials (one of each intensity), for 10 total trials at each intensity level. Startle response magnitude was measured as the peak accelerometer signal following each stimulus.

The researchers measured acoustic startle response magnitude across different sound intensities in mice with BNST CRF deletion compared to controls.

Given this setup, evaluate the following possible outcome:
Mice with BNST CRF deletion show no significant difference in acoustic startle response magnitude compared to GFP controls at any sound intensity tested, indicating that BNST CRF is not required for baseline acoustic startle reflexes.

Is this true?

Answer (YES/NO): YES